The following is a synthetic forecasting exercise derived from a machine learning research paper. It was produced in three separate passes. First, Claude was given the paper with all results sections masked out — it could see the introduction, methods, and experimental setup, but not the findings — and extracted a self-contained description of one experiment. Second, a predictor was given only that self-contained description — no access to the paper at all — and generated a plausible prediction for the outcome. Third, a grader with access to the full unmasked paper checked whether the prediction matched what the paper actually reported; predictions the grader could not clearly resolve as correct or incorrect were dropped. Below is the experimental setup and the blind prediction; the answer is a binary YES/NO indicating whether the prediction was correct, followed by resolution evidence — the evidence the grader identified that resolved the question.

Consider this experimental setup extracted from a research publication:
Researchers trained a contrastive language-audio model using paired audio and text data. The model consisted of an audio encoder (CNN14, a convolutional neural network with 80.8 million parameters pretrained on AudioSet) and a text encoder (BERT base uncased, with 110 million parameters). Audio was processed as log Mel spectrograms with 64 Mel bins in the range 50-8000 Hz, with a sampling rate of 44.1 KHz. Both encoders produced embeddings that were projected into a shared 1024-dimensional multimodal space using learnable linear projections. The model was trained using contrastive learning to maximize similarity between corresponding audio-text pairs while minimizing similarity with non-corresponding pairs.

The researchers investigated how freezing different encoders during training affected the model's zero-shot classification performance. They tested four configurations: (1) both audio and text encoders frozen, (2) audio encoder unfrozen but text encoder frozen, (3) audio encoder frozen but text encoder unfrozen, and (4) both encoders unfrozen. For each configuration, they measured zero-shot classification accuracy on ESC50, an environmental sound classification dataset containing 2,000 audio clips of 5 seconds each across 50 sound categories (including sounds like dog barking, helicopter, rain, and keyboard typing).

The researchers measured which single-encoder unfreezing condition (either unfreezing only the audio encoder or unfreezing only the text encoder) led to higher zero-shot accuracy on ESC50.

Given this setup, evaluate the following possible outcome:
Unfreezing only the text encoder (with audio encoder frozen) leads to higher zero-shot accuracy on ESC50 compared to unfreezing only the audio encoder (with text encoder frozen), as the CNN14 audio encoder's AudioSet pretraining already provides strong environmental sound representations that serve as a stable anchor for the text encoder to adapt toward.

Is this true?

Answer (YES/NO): YES